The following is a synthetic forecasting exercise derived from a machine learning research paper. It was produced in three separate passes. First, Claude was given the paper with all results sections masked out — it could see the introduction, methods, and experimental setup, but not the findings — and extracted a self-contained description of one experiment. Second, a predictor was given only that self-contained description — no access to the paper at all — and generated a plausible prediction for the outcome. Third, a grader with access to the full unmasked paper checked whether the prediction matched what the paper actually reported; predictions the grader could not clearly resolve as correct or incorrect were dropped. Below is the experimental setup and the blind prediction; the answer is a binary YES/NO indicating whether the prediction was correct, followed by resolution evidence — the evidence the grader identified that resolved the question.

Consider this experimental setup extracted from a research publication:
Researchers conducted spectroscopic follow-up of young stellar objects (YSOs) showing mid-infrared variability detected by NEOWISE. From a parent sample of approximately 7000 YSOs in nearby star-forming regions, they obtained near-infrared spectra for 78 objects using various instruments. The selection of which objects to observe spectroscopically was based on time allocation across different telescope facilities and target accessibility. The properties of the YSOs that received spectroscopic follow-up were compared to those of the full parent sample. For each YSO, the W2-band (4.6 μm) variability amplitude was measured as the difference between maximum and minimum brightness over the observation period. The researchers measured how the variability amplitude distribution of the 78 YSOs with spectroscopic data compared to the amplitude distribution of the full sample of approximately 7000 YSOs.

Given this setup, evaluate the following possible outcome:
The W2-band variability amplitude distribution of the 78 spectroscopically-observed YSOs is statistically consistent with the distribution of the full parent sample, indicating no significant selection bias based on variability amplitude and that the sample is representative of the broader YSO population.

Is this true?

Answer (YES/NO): NO